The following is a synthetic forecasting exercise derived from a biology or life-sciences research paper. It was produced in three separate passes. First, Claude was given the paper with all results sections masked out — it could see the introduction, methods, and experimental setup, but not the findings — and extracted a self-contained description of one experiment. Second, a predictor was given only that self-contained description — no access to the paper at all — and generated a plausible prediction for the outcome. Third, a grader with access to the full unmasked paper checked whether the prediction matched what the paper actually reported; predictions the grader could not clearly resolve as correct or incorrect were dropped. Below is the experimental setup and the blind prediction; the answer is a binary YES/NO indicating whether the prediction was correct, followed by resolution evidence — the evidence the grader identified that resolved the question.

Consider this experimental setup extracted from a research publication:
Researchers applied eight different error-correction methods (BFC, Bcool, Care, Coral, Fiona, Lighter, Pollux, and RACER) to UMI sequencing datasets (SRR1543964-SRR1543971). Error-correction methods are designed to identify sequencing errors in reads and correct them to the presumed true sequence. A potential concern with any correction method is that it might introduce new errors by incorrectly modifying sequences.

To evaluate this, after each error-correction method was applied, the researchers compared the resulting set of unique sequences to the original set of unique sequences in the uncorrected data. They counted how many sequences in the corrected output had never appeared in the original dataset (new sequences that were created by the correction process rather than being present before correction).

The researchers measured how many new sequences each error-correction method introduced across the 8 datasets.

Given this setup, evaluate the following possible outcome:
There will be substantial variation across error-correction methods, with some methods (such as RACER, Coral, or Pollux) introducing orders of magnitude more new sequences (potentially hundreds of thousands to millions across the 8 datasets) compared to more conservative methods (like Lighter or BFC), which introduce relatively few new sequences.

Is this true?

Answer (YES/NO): NO